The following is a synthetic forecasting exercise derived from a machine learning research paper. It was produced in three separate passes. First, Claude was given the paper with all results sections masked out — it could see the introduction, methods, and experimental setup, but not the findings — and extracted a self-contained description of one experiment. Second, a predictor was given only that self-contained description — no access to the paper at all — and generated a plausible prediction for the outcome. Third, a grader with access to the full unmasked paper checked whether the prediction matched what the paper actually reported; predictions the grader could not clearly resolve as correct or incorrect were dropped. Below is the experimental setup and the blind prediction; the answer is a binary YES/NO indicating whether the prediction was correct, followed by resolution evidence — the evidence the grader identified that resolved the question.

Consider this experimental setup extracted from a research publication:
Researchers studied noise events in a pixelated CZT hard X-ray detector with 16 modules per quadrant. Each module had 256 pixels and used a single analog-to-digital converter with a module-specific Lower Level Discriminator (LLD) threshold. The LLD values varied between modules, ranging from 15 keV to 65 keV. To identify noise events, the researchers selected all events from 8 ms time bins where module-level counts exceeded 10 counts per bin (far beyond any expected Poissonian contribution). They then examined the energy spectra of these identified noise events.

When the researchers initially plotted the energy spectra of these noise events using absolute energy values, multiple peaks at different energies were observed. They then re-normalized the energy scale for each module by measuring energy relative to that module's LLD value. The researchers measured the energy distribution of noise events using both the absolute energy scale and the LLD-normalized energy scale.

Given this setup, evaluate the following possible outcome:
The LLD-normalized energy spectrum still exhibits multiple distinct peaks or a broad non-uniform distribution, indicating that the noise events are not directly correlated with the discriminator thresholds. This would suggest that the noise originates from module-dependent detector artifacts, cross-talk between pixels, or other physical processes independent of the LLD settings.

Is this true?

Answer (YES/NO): NO